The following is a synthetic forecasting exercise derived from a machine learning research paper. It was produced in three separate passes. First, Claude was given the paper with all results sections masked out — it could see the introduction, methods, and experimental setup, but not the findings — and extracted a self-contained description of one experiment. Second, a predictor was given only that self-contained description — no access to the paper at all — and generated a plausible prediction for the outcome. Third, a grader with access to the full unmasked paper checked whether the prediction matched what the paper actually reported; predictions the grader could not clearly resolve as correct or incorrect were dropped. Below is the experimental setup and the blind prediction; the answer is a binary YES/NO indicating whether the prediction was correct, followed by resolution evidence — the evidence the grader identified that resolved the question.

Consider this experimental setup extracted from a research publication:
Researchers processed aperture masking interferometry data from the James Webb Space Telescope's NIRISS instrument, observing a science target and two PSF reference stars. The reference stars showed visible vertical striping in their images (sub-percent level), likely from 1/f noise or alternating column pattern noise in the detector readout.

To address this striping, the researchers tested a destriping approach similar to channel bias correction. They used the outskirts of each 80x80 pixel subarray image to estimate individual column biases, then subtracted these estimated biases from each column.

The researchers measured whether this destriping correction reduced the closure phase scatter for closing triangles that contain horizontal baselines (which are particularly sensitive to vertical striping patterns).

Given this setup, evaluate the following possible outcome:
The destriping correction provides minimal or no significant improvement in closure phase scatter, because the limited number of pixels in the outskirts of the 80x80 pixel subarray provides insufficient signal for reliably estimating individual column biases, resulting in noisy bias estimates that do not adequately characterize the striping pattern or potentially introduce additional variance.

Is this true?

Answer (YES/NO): YES